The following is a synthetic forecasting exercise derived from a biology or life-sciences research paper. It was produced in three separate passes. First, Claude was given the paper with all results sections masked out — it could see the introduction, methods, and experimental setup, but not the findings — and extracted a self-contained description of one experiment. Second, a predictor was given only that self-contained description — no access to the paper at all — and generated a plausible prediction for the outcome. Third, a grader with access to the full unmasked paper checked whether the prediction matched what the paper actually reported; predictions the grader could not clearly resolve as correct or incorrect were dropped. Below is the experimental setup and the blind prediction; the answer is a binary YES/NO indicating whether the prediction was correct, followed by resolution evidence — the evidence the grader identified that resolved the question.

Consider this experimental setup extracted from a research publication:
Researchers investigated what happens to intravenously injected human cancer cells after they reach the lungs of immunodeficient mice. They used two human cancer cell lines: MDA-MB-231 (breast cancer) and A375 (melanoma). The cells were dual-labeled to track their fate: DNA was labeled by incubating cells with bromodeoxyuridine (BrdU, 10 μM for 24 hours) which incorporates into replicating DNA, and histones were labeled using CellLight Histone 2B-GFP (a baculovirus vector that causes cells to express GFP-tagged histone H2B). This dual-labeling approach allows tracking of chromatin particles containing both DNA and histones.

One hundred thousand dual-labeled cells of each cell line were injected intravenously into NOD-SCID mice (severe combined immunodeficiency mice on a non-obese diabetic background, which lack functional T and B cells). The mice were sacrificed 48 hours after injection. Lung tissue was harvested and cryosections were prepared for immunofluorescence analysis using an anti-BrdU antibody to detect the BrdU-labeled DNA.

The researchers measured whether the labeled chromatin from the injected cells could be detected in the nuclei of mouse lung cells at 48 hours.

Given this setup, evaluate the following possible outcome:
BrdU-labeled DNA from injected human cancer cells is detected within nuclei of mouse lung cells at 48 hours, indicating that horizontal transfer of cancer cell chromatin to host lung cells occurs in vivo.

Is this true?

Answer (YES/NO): YES